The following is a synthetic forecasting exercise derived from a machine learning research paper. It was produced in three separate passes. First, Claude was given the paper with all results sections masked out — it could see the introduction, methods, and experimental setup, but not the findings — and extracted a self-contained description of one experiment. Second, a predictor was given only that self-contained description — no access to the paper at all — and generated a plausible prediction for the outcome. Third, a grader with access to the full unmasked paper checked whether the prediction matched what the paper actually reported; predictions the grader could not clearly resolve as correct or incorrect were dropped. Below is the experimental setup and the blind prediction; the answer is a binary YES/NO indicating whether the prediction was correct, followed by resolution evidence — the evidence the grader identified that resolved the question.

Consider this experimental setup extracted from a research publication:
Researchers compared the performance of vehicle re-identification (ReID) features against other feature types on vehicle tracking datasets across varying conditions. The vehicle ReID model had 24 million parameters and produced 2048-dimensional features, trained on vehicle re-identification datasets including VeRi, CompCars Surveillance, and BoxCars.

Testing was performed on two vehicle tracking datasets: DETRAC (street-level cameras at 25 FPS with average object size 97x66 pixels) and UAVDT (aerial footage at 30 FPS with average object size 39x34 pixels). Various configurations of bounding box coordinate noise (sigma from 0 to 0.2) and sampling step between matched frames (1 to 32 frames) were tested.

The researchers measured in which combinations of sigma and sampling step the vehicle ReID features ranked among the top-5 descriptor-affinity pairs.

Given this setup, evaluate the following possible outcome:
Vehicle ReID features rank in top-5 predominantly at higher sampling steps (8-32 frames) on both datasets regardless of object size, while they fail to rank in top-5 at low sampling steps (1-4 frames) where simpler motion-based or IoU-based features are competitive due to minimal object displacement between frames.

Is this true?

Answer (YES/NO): NO